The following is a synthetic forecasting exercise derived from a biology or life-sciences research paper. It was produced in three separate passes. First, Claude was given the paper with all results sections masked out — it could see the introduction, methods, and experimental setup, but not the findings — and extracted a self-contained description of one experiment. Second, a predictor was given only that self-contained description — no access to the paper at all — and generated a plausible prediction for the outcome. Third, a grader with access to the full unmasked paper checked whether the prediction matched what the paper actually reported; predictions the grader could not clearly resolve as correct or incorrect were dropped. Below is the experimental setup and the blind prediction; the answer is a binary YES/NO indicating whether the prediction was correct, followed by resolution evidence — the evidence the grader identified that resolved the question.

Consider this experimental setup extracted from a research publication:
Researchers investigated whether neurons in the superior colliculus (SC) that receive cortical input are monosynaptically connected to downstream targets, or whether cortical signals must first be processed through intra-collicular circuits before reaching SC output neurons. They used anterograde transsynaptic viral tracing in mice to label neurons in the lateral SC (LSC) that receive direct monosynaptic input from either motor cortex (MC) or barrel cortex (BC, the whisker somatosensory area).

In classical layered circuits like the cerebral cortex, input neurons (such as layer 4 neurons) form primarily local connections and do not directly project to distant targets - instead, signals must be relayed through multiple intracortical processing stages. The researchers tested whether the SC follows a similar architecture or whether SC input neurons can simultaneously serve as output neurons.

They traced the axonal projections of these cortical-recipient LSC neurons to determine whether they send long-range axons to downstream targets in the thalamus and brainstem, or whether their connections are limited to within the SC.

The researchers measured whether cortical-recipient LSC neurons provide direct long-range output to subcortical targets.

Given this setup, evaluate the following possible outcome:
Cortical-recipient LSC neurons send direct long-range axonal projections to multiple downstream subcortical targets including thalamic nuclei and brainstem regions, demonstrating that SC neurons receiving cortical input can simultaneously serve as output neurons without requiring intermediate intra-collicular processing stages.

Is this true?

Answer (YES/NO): YES